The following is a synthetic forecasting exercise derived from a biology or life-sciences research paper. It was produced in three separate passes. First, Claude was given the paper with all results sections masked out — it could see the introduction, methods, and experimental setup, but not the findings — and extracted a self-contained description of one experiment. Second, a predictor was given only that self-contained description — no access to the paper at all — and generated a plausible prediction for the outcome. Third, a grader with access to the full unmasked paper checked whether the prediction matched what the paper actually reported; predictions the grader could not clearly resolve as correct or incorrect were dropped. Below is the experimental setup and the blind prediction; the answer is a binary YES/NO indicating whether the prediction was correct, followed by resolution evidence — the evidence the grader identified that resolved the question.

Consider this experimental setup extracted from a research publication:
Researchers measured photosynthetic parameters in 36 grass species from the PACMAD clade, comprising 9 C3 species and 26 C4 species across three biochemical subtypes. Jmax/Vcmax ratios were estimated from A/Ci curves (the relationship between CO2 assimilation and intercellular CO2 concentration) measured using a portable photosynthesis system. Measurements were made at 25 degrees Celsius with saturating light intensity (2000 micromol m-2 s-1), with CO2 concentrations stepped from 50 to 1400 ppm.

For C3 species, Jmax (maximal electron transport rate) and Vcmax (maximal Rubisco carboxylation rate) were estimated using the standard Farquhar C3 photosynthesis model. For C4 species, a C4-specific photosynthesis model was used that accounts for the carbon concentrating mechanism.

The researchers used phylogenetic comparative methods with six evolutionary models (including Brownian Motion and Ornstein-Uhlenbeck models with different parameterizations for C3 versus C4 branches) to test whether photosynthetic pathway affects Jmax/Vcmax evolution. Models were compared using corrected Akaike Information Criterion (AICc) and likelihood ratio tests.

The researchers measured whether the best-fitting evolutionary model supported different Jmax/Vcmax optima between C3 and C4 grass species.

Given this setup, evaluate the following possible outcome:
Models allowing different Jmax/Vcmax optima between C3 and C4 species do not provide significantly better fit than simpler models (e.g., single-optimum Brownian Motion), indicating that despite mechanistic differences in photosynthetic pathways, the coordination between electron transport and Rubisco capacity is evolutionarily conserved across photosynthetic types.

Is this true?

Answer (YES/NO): NO